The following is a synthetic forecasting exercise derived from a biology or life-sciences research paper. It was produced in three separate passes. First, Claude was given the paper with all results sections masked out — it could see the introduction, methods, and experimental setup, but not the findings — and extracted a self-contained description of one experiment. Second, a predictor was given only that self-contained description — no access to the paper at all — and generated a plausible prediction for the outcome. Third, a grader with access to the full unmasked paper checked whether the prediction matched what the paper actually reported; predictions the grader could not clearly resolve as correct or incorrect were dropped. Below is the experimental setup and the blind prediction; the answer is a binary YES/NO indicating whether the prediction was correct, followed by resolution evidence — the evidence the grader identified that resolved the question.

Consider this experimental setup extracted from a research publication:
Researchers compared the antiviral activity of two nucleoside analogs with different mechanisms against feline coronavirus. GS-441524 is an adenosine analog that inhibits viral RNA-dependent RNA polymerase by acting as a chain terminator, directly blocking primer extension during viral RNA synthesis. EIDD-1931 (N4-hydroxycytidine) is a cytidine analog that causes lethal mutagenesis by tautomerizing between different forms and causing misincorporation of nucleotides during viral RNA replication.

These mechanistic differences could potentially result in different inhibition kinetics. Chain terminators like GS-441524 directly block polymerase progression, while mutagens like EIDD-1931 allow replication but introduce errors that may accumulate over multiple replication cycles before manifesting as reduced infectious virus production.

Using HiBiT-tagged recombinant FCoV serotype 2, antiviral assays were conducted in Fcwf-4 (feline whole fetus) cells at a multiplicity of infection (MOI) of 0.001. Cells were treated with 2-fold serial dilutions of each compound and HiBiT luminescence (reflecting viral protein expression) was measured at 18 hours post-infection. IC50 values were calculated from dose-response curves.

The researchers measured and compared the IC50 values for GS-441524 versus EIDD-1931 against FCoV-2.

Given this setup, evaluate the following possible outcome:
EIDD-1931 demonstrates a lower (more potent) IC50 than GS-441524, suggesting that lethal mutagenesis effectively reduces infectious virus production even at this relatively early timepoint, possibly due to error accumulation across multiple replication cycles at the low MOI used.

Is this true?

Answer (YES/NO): YES